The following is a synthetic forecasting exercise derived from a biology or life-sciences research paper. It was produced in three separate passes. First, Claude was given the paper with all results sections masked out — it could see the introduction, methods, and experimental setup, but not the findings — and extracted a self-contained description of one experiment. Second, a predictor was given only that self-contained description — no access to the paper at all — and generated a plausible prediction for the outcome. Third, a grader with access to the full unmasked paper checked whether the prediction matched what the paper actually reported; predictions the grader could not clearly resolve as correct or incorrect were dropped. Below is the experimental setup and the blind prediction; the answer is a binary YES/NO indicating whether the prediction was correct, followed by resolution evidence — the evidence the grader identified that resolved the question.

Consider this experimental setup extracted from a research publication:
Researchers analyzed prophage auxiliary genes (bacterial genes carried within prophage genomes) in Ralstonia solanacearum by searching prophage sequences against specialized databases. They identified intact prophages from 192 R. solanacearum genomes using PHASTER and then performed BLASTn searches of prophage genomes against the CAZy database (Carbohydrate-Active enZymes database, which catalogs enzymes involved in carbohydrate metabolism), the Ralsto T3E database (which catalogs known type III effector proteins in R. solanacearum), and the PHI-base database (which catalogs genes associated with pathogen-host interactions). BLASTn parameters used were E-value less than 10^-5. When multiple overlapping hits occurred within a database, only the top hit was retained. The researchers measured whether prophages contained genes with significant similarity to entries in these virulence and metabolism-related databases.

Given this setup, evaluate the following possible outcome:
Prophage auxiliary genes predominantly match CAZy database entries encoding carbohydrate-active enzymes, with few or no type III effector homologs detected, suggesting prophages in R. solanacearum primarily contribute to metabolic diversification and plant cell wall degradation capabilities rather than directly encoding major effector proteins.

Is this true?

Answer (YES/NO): NO